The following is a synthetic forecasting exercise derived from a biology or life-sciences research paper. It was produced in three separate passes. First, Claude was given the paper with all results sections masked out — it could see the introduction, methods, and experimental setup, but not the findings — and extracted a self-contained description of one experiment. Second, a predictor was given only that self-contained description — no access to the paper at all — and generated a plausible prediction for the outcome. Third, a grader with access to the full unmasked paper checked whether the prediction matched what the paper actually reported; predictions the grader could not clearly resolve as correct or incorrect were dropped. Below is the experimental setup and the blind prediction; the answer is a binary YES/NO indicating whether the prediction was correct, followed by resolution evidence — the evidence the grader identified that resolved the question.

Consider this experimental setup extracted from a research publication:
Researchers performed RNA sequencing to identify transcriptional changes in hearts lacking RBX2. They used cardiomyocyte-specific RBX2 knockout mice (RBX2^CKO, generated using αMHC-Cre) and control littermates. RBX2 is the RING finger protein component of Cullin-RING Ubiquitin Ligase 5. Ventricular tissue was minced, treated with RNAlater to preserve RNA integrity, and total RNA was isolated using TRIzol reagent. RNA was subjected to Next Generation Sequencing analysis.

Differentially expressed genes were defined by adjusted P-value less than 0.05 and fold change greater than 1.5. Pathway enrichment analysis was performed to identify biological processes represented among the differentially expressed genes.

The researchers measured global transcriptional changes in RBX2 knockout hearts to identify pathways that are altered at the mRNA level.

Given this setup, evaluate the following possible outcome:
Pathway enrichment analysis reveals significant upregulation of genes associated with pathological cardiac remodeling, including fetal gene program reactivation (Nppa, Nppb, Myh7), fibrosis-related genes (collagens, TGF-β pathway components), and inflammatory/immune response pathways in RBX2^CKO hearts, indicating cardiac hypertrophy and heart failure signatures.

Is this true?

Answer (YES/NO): NO